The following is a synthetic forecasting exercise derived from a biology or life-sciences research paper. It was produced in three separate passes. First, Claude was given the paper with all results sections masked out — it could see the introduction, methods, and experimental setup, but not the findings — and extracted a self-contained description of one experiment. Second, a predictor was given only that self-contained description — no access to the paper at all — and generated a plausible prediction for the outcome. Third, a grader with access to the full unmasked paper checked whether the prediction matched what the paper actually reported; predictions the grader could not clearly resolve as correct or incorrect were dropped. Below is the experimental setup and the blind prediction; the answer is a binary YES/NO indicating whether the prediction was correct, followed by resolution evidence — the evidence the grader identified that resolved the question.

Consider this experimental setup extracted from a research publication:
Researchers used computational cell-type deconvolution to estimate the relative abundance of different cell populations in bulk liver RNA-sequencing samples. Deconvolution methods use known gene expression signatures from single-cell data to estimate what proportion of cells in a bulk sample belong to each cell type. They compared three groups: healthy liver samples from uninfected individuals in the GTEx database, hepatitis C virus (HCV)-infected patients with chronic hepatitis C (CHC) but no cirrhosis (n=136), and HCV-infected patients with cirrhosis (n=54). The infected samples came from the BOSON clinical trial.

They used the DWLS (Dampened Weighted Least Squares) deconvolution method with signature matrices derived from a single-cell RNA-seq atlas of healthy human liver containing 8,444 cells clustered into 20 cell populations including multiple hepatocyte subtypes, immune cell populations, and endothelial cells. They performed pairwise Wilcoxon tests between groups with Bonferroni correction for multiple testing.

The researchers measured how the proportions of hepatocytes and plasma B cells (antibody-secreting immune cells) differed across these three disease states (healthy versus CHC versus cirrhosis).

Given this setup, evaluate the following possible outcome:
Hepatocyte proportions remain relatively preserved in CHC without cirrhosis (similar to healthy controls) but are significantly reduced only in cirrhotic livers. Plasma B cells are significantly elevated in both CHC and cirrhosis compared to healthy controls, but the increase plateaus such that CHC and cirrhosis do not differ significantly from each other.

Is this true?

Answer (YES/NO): NO